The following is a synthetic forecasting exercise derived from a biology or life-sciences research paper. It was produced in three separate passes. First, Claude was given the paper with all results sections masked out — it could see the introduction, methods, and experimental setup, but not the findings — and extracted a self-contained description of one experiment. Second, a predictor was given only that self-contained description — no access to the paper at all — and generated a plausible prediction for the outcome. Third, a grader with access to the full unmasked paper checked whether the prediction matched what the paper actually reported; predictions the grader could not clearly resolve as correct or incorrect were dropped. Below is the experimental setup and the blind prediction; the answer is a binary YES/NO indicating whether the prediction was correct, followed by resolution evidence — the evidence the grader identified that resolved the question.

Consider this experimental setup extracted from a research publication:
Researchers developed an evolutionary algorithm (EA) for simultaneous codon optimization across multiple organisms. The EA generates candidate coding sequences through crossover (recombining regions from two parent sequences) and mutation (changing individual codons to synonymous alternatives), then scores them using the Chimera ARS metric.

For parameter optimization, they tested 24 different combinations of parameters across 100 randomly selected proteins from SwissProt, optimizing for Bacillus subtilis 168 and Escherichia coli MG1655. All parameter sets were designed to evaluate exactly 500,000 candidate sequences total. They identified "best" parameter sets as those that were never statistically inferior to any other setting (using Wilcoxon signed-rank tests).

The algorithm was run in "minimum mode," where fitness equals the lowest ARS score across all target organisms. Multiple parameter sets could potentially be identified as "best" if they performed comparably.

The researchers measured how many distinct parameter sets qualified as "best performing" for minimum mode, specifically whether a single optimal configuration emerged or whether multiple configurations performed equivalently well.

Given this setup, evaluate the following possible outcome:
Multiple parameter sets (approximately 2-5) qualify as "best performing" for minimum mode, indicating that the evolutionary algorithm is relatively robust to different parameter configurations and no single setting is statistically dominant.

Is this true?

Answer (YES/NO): YES